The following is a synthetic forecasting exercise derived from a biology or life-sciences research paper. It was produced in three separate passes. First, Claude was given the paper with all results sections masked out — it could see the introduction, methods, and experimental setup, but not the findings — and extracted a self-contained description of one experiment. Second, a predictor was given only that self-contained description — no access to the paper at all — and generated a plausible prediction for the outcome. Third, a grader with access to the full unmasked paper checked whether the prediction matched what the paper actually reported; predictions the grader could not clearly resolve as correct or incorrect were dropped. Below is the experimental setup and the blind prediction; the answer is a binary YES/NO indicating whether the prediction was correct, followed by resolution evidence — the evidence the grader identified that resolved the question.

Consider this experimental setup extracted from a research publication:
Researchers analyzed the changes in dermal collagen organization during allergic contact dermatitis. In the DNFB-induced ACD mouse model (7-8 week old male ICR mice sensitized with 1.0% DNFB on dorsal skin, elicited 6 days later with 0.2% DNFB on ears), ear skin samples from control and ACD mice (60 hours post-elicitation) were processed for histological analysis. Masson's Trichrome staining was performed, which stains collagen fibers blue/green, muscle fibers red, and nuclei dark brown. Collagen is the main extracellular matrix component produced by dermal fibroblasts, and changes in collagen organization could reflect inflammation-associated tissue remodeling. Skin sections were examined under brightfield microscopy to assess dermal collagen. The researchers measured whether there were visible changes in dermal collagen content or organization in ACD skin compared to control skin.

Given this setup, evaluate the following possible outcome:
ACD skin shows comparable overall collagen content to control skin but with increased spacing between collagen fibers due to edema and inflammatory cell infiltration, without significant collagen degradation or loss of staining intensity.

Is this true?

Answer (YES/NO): NO